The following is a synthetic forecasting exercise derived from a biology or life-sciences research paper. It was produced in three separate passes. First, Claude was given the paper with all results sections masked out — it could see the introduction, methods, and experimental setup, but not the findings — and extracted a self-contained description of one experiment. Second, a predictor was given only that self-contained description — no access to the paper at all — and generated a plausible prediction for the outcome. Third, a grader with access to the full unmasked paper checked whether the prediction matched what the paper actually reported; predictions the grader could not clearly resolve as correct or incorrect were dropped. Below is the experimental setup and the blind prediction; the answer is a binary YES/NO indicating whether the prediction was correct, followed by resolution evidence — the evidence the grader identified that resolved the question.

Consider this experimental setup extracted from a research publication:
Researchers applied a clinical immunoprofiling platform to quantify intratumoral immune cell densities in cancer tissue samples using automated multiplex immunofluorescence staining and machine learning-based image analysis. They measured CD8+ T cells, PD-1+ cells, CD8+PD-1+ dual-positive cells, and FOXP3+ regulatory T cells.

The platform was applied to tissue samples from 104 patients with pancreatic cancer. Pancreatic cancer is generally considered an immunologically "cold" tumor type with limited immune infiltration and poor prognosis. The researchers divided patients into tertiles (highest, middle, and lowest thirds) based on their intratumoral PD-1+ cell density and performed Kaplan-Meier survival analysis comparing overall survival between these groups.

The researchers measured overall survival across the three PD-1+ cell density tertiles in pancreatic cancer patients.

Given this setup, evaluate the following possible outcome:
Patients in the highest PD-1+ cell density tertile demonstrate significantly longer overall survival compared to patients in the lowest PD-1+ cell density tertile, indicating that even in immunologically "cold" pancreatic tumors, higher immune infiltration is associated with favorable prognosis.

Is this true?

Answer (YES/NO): NO